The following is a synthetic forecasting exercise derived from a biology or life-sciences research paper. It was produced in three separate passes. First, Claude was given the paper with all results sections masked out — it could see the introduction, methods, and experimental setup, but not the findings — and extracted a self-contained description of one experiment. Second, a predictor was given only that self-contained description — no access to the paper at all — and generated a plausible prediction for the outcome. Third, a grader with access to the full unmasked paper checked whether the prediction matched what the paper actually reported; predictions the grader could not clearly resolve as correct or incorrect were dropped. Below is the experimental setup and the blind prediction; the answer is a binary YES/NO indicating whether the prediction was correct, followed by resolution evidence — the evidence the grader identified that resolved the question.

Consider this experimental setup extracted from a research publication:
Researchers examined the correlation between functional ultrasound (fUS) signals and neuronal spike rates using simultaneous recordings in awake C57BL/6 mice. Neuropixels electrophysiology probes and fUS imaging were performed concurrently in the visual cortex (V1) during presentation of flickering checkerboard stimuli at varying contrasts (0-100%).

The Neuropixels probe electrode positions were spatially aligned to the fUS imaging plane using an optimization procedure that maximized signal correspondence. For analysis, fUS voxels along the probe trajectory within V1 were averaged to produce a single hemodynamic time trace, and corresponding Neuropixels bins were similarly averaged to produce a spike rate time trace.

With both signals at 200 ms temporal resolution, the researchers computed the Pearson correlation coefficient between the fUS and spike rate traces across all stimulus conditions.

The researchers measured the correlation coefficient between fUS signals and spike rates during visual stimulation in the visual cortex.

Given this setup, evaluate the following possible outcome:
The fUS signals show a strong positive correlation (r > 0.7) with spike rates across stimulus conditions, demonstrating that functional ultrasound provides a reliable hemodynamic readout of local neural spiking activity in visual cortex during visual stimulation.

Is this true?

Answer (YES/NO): YES